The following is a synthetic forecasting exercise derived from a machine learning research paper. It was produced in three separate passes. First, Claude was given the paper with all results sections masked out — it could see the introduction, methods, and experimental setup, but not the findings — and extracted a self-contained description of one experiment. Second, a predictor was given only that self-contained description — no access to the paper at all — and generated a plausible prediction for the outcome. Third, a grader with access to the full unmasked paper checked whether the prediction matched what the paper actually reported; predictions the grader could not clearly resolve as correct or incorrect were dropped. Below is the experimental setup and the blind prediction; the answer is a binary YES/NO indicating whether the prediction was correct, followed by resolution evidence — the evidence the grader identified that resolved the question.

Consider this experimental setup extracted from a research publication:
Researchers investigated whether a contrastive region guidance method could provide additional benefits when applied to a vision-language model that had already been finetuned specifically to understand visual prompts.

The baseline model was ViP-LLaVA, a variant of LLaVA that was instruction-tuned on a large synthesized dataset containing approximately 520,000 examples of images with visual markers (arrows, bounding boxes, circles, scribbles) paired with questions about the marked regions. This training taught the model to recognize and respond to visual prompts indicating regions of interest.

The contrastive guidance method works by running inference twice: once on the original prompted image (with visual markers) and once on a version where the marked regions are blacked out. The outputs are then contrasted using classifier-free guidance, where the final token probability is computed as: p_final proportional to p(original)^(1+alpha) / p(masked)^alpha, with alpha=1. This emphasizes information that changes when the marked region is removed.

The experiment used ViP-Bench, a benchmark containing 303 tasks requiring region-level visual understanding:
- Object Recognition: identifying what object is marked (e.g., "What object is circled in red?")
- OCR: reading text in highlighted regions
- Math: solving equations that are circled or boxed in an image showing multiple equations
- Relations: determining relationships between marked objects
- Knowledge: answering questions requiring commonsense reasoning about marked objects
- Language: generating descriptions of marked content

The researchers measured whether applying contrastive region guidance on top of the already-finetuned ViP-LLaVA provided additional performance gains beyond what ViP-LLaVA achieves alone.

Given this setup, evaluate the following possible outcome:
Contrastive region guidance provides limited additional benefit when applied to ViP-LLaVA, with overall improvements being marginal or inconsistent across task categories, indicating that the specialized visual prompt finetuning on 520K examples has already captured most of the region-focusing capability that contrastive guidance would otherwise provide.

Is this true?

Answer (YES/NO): YES